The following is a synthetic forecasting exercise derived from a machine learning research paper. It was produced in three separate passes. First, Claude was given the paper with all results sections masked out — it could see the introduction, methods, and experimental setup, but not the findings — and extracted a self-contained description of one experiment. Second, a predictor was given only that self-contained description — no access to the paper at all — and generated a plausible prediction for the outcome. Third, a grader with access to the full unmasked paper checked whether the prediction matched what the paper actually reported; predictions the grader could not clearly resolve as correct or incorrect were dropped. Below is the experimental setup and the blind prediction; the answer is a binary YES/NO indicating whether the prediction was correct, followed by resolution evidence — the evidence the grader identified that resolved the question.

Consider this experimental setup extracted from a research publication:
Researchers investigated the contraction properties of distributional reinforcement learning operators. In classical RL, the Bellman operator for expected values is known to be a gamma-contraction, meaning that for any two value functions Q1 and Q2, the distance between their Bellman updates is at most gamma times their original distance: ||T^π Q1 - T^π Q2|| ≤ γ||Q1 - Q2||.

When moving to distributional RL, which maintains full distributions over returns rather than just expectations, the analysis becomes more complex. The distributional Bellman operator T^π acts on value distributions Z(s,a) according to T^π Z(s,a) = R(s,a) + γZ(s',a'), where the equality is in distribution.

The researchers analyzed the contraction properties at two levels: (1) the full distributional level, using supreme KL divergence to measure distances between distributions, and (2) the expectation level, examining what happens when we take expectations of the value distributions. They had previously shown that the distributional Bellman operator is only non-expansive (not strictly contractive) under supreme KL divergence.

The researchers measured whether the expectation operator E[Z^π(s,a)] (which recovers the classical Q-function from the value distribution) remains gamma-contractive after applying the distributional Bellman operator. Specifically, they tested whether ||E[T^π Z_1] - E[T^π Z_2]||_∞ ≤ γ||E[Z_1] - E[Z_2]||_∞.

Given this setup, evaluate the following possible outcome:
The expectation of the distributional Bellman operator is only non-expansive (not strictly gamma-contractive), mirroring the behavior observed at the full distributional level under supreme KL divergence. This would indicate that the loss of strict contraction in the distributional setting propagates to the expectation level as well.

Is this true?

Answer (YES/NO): NO